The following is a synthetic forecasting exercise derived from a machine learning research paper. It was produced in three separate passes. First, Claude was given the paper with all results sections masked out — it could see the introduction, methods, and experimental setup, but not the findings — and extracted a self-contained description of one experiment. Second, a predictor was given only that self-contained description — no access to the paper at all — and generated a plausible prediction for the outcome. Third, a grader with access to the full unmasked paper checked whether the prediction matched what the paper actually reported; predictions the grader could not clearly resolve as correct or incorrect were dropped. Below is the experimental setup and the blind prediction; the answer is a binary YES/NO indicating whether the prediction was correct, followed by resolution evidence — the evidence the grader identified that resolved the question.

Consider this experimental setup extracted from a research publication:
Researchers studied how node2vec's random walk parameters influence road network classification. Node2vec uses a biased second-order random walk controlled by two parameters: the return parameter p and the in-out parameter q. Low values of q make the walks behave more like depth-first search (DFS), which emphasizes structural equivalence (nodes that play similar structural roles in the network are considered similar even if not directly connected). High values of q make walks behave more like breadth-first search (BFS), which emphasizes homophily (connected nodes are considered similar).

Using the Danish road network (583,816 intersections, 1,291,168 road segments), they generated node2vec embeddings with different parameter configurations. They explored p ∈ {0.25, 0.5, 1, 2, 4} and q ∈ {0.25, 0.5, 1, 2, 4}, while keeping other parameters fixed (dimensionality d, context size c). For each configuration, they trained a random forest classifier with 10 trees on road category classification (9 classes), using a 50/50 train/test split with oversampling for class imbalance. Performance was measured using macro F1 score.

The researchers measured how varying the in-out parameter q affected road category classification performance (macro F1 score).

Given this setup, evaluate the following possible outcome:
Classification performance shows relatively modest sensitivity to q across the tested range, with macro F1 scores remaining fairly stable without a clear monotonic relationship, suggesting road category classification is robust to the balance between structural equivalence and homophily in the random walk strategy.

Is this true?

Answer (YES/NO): NO